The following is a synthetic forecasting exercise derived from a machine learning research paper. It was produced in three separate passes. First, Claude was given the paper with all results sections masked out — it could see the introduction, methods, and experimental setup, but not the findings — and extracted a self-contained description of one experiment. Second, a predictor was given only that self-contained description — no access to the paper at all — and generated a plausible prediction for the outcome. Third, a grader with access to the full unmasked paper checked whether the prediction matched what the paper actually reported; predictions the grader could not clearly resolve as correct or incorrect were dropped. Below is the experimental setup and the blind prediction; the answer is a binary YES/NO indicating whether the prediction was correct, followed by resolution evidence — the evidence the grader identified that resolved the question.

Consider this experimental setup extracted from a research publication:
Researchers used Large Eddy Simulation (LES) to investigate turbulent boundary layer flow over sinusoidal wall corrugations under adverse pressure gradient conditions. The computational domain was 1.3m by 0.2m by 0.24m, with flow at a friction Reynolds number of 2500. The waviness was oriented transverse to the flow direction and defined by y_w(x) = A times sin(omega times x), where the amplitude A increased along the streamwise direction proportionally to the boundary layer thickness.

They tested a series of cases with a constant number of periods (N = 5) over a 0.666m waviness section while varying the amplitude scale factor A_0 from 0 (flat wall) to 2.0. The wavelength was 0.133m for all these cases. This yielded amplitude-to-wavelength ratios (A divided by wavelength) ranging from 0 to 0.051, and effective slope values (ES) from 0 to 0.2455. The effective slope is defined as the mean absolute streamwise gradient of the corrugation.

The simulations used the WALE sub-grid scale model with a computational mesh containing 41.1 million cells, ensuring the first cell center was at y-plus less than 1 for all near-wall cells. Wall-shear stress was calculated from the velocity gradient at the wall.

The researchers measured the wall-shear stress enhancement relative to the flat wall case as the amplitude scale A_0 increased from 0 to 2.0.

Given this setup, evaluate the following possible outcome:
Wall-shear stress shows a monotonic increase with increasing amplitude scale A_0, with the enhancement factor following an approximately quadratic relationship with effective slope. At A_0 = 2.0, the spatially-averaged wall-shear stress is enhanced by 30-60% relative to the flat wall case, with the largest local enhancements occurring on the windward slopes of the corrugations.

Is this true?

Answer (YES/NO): NO